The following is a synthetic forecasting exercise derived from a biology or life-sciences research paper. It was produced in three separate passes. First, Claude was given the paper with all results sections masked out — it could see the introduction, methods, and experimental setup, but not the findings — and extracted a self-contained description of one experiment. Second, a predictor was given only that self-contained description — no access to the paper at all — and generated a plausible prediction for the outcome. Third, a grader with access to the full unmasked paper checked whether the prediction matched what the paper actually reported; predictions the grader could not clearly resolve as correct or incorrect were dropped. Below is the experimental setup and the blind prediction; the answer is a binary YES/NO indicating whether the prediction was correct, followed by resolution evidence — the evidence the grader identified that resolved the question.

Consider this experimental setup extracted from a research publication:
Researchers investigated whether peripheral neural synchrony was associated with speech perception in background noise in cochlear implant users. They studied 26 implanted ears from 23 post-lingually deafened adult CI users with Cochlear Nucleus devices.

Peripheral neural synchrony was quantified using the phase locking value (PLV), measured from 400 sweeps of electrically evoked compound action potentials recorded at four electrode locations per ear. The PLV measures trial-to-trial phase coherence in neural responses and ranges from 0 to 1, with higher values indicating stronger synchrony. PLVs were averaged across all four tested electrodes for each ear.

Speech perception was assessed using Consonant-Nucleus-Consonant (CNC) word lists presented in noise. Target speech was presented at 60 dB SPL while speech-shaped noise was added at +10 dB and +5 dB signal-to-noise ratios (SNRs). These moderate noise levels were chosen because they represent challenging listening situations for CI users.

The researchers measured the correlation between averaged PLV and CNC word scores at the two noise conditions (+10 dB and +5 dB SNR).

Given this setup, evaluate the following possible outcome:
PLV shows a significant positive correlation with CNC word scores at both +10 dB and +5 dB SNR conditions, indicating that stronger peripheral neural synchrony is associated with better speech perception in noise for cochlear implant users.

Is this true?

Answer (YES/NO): NO